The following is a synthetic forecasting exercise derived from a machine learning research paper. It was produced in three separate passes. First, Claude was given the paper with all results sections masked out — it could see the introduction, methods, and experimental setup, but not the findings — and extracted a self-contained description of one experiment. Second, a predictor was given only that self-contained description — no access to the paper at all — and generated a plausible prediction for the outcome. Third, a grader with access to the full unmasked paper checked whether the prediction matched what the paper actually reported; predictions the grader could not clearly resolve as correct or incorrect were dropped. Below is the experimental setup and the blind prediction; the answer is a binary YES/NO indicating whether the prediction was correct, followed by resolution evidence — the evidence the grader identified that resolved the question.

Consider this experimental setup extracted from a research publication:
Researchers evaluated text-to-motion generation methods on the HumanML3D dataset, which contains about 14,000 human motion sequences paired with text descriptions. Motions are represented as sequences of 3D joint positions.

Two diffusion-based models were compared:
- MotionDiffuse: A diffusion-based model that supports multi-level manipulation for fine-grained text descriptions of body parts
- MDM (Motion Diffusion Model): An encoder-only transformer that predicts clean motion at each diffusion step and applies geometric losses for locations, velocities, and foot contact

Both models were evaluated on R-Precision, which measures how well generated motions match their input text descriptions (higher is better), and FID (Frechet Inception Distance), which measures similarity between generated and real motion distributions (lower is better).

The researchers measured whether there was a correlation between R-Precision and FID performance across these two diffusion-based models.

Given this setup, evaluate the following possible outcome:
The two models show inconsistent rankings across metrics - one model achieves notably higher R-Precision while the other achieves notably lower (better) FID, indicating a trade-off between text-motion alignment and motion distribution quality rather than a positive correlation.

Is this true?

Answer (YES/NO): YES